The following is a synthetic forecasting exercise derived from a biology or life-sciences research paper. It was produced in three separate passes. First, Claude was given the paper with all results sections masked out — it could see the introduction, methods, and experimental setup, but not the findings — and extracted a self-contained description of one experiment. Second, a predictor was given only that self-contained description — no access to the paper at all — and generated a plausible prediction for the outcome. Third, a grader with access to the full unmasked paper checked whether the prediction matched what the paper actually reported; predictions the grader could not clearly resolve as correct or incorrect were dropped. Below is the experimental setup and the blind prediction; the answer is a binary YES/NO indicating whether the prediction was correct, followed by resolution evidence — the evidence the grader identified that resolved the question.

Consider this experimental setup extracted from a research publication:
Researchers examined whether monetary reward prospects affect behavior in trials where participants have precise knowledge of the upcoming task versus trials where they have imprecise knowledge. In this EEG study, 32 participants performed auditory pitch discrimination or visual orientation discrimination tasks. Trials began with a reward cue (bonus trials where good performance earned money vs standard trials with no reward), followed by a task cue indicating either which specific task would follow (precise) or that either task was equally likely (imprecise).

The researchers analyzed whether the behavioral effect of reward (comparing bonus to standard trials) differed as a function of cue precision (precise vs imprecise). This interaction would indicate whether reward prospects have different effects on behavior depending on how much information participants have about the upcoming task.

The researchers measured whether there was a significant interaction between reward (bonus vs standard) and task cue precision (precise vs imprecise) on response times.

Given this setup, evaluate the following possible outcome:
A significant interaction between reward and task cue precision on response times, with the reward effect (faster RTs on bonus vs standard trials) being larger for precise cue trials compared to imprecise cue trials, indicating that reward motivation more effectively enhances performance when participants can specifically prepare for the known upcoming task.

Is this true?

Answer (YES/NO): YES